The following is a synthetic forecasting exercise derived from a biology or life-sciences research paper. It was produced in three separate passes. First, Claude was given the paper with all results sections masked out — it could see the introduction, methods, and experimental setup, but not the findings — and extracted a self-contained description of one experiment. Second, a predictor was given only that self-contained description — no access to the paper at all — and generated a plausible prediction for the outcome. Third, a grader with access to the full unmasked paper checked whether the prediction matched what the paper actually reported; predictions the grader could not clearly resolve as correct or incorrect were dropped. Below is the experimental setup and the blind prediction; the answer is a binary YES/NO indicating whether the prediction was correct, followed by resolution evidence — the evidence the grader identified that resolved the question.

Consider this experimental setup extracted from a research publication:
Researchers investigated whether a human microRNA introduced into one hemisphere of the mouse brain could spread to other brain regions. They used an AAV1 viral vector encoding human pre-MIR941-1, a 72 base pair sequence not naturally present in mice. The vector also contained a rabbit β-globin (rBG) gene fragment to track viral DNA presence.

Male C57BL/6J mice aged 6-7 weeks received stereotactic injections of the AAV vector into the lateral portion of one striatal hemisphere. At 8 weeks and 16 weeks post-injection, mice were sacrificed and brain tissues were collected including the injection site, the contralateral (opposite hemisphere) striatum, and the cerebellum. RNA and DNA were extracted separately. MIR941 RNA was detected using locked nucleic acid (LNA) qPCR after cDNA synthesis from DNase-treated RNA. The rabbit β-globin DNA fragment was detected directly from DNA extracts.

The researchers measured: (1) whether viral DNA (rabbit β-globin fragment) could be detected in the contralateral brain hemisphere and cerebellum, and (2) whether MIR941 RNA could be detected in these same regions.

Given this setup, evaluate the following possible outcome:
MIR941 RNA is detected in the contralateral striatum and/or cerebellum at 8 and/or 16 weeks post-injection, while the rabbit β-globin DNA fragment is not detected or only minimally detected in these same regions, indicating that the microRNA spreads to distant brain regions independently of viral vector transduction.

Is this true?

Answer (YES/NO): YES